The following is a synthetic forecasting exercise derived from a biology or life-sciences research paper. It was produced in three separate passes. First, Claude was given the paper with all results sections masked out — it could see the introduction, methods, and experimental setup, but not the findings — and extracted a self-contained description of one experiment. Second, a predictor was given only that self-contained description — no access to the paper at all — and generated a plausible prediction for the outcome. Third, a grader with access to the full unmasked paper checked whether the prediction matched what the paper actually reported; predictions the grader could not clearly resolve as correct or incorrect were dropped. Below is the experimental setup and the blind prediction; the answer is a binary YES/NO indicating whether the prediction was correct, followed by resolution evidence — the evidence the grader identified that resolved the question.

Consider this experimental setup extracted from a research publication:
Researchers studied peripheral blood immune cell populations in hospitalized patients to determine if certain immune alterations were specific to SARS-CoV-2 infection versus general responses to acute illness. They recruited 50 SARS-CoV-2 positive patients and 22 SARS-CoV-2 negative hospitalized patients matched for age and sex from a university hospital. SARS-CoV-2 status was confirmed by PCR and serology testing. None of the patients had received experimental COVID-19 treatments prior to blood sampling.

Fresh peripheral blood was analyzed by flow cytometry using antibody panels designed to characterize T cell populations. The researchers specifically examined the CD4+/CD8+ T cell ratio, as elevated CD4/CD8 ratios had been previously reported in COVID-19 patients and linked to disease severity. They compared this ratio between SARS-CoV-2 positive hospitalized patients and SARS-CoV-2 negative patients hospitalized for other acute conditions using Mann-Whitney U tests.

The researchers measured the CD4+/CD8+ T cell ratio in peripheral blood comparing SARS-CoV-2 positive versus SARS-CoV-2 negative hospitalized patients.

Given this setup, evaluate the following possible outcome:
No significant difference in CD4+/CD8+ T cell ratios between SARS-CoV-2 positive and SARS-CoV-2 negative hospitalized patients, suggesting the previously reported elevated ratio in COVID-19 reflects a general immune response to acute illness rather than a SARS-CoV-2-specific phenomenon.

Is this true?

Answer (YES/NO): YES